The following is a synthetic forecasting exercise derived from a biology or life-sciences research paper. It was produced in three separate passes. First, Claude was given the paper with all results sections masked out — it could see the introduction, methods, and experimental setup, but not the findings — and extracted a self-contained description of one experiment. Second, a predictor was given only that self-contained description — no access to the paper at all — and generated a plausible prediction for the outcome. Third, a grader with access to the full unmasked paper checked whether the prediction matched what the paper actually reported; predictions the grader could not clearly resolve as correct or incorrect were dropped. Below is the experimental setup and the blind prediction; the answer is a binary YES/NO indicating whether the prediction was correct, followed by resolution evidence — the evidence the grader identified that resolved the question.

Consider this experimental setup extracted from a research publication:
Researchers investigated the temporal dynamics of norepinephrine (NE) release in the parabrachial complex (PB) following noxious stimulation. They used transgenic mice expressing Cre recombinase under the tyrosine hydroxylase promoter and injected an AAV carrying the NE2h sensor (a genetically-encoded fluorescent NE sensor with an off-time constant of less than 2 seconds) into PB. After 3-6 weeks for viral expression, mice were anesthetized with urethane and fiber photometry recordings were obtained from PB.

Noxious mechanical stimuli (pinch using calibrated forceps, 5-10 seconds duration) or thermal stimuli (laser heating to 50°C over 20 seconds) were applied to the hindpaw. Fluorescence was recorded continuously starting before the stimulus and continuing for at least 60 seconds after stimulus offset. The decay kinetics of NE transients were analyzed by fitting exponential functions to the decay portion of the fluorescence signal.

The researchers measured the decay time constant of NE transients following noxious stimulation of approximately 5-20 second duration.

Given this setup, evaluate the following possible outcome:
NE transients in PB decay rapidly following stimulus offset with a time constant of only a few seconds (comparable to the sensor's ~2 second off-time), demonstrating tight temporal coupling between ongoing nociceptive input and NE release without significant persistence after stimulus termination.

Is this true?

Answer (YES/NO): NO